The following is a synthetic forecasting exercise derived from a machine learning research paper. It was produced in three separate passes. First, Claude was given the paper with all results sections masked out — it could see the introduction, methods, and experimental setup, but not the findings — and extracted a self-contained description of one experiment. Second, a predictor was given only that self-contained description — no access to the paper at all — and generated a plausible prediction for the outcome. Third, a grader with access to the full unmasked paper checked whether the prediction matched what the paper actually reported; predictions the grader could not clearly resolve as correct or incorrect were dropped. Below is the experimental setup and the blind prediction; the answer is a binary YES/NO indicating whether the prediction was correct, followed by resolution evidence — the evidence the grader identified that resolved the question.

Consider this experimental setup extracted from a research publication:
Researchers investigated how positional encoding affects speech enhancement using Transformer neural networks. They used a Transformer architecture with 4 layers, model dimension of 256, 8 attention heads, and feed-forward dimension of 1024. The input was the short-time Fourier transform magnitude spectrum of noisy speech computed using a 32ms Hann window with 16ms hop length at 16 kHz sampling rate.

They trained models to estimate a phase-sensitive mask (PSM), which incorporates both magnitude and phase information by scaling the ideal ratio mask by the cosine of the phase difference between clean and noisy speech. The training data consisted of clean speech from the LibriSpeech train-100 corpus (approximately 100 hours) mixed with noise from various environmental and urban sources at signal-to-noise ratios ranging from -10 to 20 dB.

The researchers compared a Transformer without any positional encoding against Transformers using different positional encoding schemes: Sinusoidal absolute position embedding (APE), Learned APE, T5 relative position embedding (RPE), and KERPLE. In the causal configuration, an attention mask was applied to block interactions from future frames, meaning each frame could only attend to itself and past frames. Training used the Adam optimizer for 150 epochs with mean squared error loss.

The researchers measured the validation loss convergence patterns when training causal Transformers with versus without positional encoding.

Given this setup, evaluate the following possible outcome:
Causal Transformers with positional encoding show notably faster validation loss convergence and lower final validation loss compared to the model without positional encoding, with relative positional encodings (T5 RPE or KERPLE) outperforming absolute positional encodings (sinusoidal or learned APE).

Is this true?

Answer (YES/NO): NO